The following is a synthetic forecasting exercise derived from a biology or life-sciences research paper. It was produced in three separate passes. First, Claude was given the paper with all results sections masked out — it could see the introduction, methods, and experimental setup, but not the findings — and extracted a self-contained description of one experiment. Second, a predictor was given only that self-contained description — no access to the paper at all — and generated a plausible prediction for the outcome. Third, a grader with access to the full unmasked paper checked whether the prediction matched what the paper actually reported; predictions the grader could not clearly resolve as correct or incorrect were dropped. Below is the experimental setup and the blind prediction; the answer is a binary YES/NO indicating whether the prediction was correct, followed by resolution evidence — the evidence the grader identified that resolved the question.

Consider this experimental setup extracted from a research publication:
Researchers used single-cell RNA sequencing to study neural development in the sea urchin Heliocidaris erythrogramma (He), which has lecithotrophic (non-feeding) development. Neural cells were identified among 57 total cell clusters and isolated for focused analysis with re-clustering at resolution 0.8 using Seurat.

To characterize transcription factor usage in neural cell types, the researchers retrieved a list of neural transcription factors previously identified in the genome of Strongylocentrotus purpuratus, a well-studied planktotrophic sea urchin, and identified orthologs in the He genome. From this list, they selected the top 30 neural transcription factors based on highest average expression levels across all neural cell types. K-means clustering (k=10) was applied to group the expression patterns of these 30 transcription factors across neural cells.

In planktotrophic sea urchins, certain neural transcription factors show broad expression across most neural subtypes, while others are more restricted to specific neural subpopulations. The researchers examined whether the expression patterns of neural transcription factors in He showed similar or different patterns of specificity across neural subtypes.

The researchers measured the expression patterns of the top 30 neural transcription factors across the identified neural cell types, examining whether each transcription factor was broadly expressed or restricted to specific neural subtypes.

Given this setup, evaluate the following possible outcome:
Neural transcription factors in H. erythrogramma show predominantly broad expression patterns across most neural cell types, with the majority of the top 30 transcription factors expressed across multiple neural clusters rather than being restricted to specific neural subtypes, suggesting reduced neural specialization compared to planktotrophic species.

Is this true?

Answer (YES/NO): NO